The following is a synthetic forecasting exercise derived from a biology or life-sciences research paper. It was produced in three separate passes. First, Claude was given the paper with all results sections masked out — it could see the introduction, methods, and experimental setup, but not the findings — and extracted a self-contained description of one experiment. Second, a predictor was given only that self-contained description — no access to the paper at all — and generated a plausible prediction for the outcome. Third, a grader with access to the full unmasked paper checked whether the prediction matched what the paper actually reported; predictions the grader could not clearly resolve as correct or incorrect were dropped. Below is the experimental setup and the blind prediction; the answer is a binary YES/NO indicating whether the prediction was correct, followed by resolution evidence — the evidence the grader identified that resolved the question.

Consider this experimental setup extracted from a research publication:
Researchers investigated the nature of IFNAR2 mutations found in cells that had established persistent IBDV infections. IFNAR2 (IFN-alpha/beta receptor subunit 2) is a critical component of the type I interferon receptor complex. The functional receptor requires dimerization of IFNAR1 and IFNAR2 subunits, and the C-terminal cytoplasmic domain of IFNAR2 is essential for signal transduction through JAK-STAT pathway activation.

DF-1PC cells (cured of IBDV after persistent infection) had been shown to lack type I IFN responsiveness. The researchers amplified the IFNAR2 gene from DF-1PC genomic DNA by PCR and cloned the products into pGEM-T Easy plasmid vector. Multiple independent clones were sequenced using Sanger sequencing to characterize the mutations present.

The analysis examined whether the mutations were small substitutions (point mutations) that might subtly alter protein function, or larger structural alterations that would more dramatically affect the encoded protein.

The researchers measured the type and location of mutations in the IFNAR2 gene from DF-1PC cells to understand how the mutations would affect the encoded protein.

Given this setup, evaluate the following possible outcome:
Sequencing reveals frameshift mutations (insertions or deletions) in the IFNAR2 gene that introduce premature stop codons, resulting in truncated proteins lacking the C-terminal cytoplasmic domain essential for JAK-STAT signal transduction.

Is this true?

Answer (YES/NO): NO